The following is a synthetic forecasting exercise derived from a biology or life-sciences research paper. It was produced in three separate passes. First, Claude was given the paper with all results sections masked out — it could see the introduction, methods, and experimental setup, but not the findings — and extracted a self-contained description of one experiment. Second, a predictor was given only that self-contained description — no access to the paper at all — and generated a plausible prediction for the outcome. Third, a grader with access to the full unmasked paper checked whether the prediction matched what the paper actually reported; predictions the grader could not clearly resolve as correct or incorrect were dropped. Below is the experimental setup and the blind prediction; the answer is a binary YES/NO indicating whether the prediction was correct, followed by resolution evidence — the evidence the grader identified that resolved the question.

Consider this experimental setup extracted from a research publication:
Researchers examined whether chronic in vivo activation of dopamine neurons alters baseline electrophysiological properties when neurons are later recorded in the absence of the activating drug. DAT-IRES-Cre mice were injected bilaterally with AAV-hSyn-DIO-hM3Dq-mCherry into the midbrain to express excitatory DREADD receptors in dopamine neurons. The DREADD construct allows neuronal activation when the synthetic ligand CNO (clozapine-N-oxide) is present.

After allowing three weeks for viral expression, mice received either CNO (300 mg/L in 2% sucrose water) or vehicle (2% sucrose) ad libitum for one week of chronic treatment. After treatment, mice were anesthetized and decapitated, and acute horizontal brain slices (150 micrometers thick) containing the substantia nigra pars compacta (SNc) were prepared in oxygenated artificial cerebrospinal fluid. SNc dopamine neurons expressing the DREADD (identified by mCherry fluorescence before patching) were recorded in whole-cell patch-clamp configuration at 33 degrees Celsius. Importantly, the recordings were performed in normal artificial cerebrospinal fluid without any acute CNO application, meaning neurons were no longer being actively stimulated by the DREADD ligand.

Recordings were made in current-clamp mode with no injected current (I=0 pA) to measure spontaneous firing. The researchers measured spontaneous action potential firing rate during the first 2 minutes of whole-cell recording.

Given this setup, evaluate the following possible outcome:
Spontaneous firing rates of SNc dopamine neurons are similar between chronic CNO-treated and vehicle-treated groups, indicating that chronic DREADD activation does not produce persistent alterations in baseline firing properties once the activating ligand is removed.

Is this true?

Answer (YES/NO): NO